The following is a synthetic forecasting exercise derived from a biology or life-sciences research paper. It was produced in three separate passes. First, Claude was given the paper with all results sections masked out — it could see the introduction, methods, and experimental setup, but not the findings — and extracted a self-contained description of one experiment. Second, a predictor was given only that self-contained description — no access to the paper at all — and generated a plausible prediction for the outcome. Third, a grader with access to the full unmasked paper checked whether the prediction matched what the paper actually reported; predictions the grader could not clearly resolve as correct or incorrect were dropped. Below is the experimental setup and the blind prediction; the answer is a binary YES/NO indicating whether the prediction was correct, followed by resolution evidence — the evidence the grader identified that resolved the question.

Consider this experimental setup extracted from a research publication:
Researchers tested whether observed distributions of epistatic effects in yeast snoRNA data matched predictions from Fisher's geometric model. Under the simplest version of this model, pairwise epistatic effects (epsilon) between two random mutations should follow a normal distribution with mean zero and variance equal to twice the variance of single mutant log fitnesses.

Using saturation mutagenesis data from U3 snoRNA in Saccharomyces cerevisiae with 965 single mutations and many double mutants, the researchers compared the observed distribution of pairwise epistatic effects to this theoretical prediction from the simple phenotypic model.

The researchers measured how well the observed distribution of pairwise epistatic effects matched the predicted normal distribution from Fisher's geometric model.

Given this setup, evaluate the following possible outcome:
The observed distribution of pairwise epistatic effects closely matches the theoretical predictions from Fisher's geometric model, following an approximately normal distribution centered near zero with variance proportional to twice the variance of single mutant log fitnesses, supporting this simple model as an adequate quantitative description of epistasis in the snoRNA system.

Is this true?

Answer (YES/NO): NO